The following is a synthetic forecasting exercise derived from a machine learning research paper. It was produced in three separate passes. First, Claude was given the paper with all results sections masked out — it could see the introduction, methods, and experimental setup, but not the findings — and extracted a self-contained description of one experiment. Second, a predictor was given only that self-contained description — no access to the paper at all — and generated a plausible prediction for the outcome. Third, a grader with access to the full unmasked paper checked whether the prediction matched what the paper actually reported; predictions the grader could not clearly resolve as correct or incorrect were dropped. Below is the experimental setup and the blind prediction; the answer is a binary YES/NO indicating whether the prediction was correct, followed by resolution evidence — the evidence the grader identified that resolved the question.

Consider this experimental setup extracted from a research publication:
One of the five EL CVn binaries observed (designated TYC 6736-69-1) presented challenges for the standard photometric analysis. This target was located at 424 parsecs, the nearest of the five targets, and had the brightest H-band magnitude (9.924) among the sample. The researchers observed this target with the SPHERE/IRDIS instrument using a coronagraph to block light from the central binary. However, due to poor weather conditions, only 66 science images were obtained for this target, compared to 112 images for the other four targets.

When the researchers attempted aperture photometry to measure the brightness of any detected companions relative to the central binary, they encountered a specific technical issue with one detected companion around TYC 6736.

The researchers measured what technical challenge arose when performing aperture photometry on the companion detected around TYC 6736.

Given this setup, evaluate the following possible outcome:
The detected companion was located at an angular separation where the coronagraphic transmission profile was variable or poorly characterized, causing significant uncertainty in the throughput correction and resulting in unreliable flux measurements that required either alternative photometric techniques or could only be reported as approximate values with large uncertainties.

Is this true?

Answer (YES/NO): NO